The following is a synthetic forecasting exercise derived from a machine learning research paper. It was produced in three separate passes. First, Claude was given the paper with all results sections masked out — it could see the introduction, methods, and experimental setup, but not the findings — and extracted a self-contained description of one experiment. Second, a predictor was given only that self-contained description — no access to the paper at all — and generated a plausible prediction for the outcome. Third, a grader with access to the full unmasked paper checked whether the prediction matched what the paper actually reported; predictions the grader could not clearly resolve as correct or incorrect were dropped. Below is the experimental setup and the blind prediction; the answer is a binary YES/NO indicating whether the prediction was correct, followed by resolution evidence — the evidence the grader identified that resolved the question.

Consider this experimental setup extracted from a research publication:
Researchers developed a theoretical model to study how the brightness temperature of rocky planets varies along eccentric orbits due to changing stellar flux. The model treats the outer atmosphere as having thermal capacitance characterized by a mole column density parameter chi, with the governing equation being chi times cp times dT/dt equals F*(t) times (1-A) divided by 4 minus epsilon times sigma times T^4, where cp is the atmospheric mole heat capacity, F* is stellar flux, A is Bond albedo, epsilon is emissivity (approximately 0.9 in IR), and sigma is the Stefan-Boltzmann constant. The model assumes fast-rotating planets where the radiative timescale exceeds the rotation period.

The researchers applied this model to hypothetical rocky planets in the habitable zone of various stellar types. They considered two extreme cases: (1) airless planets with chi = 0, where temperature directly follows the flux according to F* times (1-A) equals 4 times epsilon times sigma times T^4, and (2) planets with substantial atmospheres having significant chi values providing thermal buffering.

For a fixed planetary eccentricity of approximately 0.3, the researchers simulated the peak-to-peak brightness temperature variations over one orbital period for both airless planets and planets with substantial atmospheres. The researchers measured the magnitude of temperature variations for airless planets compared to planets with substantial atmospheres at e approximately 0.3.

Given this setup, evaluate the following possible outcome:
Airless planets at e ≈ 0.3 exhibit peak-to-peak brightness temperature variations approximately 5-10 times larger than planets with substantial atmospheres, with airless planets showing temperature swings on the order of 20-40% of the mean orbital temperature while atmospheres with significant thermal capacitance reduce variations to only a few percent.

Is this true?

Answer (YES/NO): YES